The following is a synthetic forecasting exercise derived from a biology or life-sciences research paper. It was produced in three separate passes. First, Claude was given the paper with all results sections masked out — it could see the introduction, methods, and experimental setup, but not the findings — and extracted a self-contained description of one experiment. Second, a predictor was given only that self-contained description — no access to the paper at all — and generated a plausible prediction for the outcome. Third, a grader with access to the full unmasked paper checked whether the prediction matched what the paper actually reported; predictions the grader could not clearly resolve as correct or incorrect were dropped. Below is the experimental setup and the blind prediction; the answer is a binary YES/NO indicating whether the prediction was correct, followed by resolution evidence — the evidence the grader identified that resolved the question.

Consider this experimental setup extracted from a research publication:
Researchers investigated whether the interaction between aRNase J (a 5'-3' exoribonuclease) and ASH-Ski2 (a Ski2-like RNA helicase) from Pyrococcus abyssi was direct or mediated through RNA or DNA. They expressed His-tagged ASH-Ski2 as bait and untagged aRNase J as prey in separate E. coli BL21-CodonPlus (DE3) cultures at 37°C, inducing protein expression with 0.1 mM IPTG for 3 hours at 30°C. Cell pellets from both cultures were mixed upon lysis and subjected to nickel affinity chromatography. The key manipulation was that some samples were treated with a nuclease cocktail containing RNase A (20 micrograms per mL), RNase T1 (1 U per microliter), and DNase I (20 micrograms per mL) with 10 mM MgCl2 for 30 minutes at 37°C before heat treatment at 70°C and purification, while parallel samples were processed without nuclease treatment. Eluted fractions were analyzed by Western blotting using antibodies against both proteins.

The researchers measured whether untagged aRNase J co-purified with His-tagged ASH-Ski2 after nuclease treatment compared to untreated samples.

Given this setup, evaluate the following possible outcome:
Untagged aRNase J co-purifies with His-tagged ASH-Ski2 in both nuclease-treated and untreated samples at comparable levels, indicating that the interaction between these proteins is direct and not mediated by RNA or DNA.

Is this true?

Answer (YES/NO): YES